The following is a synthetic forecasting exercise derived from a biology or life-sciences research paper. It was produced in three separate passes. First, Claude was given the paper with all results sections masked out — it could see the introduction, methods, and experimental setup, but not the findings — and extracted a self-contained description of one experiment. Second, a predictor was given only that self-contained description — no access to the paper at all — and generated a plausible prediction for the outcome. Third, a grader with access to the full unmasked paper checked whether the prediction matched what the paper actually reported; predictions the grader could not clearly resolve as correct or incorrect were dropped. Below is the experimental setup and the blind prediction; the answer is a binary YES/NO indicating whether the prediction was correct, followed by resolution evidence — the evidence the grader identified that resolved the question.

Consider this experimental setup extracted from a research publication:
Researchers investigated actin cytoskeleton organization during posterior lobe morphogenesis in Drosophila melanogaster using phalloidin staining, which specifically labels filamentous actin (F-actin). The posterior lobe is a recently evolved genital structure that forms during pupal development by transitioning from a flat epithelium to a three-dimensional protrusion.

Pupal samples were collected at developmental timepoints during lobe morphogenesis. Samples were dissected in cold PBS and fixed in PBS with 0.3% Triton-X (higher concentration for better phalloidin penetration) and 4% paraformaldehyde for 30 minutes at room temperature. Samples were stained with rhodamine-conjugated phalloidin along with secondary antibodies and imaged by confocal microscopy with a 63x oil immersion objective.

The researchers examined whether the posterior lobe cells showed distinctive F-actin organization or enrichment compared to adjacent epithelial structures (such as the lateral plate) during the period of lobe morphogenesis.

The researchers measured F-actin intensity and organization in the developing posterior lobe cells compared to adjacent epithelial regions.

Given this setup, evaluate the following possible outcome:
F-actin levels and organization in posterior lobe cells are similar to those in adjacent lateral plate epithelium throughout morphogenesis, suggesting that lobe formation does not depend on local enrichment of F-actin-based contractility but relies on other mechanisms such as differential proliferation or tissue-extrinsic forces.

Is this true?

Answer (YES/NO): NO